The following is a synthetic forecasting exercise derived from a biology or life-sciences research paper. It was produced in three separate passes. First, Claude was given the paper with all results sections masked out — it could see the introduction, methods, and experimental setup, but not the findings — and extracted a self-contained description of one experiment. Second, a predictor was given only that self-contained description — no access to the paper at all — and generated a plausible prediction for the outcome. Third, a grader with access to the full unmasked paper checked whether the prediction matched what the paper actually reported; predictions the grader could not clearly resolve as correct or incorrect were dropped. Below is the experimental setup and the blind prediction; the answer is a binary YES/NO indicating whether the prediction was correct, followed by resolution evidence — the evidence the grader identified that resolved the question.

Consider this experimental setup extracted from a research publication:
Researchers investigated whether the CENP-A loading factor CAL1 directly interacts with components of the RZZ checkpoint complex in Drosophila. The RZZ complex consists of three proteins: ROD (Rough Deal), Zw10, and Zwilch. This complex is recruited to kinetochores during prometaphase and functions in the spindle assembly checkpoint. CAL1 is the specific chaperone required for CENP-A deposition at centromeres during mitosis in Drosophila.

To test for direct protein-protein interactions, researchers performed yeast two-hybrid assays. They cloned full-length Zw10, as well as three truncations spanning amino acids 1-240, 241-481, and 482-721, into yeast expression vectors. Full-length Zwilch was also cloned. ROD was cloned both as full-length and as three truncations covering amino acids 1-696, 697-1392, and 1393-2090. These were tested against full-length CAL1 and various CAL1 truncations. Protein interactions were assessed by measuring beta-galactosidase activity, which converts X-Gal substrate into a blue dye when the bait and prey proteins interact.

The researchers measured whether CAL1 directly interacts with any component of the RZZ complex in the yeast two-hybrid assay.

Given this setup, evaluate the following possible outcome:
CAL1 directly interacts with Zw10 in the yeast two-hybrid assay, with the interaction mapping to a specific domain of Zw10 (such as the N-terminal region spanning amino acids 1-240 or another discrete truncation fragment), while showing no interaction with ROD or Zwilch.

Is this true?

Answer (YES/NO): YES